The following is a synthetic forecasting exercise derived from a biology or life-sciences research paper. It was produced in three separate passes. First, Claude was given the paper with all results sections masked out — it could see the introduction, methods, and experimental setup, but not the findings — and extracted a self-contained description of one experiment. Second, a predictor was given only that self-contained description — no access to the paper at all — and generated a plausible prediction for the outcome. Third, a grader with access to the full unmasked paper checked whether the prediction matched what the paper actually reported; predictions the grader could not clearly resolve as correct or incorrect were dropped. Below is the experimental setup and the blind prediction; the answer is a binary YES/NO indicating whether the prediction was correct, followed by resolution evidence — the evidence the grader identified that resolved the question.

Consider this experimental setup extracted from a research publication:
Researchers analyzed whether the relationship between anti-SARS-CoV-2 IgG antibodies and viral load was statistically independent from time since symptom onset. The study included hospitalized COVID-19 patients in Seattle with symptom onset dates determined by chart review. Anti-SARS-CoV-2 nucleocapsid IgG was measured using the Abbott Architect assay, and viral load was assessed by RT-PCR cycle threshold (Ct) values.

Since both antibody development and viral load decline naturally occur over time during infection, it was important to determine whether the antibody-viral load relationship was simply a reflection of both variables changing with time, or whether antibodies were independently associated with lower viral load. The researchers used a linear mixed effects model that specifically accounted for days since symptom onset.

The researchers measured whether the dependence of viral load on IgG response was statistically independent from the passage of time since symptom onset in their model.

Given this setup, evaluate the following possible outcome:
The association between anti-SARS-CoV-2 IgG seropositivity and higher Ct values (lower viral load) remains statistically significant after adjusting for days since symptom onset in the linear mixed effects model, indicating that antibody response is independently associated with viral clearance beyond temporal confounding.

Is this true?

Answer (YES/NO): NO